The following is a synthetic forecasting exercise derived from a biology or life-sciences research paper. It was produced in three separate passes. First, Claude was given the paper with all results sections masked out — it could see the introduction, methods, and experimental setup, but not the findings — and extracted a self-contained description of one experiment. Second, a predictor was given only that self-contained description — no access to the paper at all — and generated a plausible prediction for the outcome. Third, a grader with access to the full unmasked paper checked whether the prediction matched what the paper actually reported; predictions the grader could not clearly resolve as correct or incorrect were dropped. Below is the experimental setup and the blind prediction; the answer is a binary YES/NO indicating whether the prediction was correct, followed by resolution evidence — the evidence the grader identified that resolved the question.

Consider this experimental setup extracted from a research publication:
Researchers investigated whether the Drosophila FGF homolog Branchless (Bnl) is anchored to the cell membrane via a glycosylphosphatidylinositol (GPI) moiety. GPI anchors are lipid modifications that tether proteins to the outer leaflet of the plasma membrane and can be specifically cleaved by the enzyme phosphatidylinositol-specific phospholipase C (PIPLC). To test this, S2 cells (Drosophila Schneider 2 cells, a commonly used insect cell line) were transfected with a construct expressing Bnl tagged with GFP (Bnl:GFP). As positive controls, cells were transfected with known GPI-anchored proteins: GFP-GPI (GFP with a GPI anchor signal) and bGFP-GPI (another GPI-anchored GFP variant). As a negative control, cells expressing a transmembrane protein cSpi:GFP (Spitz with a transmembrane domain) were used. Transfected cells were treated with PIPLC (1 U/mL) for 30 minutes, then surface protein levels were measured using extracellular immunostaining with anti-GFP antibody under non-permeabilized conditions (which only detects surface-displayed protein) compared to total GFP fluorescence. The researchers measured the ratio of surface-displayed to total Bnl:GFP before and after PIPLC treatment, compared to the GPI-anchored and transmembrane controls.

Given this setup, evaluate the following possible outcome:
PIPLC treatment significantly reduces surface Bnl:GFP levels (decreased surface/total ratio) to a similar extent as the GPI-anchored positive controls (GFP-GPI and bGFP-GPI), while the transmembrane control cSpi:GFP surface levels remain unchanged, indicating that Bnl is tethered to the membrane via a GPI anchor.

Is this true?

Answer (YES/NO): YES